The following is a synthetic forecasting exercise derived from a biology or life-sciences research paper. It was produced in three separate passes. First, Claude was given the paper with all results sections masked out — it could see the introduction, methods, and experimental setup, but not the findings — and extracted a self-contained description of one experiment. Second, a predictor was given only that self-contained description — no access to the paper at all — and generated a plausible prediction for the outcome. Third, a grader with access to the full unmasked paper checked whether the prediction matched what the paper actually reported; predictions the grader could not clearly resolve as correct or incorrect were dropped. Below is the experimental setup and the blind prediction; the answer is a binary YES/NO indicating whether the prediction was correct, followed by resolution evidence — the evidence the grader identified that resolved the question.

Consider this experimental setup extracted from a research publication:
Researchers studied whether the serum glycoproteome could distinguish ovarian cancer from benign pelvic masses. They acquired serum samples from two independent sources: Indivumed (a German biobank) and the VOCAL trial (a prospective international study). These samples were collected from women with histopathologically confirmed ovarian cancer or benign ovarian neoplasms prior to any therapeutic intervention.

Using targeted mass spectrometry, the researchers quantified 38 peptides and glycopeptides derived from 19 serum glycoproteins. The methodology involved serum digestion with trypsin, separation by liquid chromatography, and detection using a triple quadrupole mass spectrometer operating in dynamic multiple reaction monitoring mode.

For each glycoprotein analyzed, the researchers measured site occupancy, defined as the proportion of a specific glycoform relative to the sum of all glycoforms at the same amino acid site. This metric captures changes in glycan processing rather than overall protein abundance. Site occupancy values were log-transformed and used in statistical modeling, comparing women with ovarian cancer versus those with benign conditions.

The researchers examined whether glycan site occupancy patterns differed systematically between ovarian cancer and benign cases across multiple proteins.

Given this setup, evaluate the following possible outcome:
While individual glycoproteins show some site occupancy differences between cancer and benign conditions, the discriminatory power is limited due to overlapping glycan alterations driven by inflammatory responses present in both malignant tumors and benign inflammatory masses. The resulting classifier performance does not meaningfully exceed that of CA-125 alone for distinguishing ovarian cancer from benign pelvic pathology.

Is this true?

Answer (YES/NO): NO